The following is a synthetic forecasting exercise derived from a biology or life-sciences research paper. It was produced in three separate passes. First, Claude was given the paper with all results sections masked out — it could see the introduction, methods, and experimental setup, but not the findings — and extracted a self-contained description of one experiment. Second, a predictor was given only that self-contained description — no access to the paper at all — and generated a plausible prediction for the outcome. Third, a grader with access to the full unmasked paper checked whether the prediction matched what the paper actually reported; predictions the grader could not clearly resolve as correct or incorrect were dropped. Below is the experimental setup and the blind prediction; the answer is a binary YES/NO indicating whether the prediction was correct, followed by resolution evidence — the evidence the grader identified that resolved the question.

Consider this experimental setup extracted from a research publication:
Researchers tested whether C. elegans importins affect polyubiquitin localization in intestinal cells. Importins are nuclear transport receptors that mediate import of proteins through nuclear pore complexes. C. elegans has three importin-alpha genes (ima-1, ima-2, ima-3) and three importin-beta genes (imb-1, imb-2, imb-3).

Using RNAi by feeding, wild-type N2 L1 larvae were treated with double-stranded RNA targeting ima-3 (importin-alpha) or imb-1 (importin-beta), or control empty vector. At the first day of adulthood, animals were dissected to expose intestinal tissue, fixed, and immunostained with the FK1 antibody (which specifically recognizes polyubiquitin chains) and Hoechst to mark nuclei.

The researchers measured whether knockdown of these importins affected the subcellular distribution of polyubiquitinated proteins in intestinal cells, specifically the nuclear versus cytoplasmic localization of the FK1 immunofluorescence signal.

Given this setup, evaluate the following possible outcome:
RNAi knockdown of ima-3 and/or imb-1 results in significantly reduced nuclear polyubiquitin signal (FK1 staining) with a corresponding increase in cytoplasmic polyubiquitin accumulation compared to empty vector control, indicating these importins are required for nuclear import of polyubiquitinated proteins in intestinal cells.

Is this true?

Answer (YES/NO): NO